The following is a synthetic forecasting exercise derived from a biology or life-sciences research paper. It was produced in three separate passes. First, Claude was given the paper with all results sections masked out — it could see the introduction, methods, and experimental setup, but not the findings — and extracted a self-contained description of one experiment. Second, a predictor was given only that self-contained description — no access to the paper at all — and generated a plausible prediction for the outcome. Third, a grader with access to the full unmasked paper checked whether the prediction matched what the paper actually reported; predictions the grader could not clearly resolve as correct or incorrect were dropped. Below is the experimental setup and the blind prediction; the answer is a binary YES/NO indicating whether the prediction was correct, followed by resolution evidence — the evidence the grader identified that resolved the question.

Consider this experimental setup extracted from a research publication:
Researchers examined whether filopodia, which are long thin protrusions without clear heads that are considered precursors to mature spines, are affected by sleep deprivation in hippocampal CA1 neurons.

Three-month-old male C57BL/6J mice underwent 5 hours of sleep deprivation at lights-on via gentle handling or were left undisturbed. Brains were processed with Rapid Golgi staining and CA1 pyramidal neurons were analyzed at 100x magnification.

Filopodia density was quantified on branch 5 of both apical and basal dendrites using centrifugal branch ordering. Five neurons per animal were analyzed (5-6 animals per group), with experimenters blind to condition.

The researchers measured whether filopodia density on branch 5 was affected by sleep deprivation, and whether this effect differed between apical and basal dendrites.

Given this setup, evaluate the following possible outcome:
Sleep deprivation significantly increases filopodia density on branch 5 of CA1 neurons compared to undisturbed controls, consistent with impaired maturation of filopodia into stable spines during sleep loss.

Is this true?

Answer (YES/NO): NO